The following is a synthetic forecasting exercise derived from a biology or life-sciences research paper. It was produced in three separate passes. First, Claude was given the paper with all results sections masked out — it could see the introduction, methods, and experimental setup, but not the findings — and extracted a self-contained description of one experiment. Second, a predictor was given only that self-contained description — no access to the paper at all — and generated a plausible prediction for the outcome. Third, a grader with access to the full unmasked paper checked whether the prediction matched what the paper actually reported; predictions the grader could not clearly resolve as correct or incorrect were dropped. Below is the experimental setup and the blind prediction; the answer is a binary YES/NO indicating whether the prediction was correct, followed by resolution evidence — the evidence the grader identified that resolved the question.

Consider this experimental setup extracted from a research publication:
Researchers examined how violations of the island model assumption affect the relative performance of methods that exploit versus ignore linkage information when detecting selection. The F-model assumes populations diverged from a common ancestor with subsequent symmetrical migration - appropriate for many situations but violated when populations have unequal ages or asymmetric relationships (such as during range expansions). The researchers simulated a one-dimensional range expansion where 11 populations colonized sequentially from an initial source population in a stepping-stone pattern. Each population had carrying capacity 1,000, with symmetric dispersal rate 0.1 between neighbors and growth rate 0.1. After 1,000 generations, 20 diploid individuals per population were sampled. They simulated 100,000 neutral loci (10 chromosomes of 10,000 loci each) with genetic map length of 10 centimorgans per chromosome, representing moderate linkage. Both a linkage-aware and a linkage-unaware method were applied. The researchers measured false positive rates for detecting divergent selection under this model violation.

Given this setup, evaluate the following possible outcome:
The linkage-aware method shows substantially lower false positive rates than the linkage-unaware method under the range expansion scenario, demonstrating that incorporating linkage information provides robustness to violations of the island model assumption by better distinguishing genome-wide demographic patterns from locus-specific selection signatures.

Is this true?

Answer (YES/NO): NO